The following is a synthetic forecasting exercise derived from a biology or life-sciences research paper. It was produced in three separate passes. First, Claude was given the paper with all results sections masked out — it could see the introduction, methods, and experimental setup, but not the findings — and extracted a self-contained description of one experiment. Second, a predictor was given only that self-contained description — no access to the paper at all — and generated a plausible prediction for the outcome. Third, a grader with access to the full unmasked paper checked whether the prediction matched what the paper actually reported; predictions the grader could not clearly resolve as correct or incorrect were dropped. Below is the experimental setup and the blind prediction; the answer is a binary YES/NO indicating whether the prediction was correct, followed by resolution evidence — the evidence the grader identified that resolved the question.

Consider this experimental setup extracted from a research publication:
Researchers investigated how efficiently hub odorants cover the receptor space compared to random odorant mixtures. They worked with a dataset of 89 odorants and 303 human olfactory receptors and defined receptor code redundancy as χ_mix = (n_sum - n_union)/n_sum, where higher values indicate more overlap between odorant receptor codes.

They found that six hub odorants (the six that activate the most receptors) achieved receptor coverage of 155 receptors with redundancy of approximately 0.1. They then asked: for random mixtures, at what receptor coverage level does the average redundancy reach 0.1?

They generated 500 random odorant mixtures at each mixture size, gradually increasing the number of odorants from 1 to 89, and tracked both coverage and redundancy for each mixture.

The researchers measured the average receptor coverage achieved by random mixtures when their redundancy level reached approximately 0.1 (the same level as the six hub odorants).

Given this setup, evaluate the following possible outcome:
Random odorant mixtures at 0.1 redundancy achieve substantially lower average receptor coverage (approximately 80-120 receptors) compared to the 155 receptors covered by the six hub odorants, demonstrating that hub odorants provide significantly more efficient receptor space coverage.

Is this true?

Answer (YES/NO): NO